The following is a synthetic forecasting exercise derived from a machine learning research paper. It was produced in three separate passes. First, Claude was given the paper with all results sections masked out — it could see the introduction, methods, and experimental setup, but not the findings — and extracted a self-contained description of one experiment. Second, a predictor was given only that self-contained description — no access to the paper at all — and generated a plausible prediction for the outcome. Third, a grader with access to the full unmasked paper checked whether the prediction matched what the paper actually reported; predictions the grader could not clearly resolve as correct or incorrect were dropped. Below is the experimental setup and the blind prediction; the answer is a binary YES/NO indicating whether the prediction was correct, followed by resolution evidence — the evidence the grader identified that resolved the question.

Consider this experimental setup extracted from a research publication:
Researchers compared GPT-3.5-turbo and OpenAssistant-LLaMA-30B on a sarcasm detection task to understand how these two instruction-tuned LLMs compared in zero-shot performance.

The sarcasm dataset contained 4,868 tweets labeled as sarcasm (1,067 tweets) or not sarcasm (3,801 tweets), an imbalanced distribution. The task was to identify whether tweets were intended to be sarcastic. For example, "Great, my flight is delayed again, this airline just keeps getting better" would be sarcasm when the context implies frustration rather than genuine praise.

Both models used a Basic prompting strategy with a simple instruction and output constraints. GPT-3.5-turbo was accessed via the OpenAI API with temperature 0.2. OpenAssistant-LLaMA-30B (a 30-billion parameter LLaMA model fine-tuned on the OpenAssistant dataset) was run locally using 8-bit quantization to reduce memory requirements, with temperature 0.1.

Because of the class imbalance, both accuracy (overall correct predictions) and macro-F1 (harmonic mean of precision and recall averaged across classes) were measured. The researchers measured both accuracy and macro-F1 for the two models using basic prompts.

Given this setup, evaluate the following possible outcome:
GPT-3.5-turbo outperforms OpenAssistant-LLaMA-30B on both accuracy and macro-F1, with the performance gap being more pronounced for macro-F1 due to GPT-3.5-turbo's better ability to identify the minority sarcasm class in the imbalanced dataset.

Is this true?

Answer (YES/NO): NO